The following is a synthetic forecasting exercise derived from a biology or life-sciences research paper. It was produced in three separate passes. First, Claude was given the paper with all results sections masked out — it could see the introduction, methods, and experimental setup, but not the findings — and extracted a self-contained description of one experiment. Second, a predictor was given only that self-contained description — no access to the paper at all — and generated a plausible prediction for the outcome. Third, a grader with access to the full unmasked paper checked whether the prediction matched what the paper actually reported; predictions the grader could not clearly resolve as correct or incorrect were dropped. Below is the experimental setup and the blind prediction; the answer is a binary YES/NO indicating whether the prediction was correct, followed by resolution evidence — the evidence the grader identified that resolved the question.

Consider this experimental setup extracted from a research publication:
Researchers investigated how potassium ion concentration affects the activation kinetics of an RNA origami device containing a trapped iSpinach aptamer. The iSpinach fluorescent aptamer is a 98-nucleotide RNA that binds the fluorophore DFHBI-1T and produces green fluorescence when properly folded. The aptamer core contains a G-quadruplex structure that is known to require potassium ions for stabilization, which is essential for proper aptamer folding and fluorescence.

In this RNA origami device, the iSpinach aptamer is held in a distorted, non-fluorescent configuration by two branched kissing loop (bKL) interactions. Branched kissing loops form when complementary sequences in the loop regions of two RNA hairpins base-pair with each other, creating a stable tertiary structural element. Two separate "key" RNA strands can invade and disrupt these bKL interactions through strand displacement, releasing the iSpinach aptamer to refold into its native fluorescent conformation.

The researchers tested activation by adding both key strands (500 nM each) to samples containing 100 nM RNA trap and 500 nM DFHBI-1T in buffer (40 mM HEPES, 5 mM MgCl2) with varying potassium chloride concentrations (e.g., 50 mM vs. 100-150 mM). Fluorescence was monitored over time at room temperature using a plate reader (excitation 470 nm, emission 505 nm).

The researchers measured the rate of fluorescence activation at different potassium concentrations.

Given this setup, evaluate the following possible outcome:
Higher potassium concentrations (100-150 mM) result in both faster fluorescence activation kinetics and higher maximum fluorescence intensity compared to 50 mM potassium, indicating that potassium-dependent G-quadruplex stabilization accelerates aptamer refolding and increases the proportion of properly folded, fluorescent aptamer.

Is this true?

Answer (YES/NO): NO